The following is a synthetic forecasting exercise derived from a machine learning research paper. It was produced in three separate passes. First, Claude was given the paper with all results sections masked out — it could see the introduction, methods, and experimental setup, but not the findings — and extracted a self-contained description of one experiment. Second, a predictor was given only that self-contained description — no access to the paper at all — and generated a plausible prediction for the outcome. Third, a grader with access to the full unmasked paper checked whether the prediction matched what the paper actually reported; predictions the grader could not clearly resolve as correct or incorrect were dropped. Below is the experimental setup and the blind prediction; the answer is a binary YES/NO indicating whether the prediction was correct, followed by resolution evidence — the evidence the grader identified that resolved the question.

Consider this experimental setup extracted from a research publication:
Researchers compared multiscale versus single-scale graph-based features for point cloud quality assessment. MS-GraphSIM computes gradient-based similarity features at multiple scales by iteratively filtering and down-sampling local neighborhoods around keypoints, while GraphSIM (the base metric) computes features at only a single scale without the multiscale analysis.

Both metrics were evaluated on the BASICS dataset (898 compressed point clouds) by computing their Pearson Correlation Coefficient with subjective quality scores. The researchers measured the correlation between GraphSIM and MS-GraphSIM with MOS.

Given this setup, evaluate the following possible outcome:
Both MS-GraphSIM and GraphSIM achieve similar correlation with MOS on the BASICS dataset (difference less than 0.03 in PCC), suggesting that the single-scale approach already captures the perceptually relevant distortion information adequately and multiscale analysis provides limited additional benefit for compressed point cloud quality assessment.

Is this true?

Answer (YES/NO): YES